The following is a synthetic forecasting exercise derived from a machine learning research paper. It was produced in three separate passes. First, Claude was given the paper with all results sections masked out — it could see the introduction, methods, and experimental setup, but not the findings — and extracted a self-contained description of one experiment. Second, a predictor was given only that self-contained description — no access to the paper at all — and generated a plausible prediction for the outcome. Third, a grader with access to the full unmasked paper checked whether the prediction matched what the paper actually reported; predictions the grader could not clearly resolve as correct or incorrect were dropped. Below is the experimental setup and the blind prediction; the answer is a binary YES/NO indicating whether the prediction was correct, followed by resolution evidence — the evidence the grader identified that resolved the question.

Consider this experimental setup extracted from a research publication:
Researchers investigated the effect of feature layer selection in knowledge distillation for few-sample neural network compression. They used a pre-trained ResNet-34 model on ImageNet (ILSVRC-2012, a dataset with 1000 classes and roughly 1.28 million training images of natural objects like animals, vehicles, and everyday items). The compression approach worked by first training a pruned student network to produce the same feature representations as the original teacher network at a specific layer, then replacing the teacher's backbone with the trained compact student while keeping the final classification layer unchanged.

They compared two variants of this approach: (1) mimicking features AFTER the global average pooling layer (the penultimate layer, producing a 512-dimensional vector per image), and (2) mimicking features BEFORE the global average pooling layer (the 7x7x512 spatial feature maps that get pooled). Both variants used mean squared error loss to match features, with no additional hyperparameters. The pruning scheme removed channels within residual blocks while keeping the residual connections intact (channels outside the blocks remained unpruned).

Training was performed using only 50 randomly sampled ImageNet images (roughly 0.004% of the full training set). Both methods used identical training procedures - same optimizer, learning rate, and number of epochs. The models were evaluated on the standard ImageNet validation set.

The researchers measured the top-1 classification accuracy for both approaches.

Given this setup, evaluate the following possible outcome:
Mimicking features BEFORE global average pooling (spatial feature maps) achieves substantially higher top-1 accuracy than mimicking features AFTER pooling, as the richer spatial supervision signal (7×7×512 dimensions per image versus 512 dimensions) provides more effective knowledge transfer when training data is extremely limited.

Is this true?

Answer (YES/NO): YES